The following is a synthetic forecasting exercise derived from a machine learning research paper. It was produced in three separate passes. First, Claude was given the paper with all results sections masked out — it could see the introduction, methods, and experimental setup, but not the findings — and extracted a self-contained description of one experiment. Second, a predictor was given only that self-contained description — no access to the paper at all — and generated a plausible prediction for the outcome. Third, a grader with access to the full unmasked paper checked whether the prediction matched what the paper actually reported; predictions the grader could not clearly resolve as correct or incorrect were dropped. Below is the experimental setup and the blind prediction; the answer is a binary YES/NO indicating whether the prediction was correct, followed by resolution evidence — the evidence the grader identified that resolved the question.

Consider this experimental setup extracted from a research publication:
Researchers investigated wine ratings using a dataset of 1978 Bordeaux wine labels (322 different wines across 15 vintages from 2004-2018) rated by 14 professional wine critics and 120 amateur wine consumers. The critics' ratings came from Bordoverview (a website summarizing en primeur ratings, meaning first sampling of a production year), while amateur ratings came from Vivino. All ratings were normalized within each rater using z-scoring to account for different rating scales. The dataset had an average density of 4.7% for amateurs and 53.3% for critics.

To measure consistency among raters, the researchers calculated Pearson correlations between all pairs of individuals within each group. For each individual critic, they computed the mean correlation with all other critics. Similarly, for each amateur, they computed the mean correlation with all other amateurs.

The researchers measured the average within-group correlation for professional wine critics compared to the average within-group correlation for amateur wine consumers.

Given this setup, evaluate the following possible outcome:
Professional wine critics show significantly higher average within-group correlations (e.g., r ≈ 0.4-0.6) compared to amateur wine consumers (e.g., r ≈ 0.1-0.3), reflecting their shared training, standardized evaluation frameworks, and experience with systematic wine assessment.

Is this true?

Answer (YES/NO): YES